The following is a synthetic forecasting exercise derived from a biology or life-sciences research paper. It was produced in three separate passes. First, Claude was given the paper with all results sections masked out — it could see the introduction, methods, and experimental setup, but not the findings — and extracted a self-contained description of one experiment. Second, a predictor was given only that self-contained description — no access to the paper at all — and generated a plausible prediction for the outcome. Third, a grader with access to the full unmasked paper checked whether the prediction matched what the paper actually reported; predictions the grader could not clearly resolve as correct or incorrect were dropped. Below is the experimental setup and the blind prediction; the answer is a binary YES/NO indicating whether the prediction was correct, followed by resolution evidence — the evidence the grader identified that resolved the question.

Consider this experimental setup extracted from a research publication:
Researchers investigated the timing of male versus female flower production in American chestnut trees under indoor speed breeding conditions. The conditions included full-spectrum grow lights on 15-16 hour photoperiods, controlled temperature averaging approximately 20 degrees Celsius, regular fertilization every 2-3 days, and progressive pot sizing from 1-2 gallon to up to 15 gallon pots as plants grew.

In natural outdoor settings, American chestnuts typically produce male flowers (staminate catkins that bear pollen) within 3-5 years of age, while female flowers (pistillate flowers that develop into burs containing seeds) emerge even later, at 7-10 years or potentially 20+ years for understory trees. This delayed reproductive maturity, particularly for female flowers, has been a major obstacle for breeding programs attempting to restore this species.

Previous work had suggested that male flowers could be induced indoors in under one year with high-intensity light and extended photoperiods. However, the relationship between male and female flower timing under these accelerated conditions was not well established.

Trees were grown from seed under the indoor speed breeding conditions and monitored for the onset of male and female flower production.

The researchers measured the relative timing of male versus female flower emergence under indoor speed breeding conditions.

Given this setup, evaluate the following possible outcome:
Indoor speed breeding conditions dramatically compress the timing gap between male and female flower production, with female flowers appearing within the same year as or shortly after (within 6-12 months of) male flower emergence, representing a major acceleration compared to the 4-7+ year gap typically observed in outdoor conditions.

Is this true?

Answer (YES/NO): YES